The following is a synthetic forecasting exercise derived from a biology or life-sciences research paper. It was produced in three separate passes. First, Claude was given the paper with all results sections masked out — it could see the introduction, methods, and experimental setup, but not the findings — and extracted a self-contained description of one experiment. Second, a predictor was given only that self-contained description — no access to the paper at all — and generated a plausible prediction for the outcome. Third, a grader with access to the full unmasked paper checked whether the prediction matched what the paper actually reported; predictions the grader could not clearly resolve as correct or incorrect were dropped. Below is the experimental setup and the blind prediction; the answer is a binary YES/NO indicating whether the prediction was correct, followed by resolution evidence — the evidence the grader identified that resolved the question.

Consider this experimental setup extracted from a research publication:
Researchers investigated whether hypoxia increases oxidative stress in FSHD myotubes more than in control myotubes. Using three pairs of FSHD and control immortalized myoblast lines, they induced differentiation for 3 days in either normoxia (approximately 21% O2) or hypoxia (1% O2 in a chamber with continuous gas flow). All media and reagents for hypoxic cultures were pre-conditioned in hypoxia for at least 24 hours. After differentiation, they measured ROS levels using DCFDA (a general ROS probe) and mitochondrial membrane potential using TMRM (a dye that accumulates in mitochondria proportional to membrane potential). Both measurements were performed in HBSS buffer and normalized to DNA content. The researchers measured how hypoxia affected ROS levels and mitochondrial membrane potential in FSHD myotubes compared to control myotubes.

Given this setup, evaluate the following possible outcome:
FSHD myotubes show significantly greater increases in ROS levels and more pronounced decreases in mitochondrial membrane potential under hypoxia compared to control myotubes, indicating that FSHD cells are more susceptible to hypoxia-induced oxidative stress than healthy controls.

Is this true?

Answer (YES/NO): NO